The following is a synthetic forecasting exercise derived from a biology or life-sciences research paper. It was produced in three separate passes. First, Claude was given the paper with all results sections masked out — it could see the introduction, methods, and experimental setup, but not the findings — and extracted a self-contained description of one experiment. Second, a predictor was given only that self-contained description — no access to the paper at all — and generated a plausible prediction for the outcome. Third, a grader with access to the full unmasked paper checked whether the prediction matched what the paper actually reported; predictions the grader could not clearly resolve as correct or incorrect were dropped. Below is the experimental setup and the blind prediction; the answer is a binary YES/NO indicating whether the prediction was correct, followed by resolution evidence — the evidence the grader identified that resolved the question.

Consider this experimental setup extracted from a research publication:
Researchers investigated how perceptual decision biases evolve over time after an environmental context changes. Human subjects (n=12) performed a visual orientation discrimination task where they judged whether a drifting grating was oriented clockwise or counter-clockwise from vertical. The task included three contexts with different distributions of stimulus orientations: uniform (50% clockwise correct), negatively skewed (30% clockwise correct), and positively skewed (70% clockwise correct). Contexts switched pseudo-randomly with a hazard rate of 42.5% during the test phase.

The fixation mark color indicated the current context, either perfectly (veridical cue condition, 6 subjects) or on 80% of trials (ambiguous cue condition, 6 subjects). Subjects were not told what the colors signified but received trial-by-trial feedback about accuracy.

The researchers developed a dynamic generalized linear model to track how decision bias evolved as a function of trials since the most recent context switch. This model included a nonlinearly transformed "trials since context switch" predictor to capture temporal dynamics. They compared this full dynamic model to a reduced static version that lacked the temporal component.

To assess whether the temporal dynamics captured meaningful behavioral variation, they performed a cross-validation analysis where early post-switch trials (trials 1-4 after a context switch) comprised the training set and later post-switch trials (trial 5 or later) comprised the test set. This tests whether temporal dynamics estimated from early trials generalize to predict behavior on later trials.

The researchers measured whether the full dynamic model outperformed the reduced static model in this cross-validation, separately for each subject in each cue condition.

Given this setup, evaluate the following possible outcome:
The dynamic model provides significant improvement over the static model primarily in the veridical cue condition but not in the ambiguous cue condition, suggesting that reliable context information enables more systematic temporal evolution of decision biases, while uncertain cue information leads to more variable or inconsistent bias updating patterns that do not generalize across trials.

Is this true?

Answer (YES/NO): NO